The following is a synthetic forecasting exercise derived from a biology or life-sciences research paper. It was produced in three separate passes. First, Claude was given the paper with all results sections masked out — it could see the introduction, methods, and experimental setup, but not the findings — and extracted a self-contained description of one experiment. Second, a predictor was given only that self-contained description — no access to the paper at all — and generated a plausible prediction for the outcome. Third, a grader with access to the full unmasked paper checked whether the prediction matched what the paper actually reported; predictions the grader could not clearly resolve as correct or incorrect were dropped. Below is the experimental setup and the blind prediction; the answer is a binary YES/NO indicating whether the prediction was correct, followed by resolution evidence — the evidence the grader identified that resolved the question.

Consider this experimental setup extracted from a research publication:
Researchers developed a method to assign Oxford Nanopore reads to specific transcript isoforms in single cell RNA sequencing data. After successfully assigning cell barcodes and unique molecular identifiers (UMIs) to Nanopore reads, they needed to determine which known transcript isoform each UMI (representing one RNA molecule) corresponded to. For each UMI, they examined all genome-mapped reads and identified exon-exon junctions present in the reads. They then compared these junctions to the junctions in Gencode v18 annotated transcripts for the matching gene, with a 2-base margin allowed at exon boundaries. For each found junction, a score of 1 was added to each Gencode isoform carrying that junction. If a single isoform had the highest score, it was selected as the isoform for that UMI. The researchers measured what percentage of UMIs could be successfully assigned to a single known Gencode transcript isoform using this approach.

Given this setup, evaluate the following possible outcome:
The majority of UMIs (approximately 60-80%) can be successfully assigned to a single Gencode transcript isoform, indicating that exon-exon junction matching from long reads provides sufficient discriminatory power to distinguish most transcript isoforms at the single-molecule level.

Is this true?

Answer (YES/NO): YES